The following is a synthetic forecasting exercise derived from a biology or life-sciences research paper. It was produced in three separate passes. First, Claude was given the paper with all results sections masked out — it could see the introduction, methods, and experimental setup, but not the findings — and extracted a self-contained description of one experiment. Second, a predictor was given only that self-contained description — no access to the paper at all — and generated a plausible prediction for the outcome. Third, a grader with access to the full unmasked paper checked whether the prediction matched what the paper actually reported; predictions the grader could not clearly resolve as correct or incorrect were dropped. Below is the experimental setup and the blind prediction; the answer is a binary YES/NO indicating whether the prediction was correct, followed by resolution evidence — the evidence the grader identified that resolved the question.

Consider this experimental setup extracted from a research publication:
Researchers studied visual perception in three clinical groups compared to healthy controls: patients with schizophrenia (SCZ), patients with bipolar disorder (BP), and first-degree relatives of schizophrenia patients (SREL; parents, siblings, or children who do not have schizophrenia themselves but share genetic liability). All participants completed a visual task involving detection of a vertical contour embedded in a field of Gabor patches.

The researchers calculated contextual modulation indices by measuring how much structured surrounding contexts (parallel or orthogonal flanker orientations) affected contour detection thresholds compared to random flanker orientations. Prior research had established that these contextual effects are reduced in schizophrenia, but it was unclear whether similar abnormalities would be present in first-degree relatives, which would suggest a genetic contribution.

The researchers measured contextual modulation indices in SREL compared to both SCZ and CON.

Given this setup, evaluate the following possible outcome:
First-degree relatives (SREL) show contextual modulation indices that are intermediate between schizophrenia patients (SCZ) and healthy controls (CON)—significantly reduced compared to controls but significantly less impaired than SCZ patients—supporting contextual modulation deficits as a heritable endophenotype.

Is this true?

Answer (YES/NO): NO